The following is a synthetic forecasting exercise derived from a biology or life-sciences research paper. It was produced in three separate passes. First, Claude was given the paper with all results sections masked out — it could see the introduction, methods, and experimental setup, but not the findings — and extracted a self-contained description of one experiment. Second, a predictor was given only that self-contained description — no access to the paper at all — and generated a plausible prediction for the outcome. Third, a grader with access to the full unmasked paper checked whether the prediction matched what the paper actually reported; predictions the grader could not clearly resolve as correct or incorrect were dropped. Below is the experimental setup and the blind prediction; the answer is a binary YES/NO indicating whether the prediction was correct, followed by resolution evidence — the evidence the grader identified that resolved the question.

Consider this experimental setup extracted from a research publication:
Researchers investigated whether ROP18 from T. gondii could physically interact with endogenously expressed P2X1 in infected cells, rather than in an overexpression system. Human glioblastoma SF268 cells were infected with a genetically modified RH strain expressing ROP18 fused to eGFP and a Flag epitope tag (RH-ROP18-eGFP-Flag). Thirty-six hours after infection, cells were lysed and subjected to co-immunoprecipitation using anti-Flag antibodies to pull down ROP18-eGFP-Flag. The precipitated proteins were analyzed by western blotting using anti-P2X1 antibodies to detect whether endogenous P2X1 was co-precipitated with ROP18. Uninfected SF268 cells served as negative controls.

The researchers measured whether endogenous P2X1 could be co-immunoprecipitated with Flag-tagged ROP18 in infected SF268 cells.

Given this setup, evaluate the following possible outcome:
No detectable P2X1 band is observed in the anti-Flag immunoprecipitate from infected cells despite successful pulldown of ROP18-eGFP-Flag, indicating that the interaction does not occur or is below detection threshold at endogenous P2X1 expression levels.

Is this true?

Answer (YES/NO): NO